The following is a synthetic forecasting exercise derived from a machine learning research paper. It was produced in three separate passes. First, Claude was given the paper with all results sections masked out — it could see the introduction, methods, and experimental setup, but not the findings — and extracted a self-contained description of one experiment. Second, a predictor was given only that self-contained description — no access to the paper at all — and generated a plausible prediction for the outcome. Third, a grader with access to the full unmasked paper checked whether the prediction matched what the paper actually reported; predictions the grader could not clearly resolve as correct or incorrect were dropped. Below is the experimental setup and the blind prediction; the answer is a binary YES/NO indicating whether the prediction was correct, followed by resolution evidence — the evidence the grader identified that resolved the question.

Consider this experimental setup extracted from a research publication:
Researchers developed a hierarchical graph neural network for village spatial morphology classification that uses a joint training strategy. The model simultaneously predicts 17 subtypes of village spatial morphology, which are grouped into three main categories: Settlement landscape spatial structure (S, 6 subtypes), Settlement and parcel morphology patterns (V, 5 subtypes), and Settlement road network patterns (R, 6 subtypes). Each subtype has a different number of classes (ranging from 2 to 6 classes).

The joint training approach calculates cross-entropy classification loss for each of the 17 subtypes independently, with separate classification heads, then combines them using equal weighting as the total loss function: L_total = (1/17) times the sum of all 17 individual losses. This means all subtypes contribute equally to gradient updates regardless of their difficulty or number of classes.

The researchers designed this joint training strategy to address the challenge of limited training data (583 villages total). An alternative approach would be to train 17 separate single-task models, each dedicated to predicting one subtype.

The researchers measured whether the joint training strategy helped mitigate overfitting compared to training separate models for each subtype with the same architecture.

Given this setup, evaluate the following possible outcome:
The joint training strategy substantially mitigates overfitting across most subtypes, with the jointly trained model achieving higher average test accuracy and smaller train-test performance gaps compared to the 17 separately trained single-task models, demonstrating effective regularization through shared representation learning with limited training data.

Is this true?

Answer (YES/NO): YES